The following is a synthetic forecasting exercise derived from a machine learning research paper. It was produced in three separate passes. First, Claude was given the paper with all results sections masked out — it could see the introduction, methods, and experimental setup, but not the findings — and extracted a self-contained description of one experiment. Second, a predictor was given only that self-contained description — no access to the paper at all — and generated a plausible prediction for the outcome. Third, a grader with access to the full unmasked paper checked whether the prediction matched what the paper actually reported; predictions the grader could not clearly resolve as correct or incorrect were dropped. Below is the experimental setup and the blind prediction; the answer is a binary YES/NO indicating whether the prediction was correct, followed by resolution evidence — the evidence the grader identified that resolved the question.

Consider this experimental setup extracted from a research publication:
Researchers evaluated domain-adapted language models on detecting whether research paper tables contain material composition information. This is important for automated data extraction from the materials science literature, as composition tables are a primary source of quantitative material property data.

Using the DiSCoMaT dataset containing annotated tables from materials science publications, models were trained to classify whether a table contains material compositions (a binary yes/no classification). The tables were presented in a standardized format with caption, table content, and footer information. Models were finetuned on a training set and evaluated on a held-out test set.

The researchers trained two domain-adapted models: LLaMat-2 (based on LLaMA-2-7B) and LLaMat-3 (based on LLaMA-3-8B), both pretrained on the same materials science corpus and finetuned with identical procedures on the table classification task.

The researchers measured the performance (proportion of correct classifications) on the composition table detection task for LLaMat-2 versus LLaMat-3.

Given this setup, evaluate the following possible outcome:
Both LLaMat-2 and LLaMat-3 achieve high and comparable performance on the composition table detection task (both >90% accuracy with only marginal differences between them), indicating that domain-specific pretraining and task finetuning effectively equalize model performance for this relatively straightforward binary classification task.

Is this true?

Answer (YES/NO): NO